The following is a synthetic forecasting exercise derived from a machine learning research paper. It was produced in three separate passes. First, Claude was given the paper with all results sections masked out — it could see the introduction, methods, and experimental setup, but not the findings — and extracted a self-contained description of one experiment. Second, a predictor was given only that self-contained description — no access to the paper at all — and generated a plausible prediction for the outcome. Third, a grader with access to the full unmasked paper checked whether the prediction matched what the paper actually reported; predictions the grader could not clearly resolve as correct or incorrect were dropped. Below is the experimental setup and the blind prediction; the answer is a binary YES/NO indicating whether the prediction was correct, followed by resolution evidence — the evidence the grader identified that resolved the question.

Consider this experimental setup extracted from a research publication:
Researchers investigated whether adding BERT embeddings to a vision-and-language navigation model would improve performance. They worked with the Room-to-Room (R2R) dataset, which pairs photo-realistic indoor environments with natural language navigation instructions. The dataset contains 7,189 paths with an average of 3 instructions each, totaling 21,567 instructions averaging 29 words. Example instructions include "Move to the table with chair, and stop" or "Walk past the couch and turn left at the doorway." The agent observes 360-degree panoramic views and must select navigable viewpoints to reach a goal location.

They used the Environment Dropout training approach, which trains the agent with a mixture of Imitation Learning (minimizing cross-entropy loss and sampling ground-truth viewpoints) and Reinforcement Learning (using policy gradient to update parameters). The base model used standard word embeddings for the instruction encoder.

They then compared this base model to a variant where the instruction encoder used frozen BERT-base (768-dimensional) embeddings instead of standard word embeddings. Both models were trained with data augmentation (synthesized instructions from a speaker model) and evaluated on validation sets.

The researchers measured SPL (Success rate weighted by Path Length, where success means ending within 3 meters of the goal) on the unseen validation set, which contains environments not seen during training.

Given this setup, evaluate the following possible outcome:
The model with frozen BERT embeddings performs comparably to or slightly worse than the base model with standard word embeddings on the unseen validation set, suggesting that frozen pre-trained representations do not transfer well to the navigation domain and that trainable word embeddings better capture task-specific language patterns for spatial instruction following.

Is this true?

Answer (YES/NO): YES